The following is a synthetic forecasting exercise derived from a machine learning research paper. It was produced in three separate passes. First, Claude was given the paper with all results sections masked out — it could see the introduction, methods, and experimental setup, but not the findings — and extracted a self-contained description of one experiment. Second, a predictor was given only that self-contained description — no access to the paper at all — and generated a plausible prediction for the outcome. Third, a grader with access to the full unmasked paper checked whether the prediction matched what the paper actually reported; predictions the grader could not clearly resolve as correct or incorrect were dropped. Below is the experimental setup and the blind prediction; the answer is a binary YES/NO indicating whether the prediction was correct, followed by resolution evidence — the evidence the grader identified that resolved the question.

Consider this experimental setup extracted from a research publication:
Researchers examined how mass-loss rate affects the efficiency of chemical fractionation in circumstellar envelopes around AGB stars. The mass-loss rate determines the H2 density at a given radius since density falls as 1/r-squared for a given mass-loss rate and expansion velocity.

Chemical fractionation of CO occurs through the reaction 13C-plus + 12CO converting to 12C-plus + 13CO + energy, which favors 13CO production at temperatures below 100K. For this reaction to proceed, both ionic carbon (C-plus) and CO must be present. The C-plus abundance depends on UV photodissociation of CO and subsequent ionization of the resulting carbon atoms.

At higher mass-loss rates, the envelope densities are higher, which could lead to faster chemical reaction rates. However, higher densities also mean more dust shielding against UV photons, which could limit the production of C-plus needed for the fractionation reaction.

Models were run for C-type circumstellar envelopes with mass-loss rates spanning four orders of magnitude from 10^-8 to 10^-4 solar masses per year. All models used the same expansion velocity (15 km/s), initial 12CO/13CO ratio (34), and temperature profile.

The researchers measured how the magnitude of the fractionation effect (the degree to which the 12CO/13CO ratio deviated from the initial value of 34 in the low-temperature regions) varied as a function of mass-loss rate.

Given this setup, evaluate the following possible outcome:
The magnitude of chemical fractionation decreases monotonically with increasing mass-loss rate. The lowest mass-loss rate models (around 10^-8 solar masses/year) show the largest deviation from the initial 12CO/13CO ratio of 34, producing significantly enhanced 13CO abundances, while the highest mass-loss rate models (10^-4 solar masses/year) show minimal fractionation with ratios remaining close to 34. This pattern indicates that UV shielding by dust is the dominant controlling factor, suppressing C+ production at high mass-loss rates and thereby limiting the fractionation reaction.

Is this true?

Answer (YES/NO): NO